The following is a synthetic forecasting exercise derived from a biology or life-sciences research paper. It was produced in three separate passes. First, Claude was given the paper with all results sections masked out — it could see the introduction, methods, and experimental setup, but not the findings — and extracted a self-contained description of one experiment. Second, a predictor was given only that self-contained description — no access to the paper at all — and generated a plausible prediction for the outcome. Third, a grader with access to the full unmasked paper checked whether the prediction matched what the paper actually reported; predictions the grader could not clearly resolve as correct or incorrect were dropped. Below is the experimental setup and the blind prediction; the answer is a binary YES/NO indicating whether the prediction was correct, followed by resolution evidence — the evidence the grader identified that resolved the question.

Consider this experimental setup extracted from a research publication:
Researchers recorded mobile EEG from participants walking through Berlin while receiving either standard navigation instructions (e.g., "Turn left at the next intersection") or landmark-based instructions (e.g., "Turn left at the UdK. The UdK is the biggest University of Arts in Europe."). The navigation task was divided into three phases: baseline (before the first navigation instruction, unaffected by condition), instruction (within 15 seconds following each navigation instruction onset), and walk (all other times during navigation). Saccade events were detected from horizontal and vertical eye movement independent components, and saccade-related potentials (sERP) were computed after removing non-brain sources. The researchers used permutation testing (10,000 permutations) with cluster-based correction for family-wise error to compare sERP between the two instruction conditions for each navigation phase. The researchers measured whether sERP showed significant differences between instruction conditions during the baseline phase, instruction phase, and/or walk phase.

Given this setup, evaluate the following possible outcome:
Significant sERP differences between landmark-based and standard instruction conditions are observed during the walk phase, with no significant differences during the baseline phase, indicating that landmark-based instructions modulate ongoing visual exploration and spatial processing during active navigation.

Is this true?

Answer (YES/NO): NO